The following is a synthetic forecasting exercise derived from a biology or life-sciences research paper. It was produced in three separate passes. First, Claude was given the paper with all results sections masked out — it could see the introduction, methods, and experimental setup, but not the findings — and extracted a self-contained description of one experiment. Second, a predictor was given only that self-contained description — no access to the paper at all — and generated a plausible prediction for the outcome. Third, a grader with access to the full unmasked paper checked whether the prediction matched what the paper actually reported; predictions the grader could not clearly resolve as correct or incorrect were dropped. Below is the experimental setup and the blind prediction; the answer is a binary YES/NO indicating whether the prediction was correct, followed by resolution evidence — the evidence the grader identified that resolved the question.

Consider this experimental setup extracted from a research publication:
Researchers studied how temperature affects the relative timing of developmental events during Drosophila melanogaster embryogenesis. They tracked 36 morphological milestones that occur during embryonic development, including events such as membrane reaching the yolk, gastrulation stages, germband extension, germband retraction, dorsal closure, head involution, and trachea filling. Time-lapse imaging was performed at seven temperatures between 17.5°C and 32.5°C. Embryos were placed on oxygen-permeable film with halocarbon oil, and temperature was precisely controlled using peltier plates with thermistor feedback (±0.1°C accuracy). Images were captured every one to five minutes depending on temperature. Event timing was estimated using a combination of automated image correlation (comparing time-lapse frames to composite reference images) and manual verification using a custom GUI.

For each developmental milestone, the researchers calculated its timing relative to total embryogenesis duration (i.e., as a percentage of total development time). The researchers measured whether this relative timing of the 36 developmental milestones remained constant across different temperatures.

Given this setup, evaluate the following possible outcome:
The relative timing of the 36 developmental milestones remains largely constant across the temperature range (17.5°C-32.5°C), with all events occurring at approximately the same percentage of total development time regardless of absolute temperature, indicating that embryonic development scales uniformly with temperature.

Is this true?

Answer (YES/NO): YES